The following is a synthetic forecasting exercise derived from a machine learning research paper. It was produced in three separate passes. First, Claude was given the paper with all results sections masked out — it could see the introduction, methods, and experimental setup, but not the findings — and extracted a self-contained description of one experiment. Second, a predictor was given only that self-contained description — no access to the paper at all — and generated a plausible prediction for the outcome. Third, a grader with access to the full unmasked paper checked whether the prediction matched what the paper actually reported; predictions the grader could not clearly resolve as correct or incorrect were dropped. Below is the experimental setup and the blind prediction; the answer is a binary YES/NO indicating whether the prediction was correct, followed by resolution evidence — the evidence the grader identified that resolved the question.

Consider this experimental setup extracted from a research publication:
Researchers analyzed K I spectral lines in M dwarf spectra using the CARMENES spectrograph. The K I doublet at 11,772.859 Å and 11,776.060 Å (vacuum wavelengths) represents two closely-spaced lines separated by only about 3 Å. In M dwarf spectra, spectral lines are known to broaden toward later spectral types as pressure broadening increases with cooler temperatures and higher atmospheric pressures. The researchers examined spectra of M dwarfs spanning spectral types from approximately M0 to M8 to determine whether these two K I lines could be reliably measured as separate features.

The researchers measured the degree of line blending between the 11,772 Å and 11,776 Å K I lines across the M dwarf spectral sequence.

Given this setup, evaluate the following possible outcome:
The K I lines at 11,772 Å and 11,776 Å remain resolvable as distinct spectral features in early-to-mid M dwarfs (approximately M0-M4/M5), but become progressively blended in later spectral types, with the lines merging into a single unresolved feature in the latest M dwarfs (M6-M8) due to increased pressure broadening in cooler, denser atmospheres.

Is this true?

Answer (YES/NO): NO